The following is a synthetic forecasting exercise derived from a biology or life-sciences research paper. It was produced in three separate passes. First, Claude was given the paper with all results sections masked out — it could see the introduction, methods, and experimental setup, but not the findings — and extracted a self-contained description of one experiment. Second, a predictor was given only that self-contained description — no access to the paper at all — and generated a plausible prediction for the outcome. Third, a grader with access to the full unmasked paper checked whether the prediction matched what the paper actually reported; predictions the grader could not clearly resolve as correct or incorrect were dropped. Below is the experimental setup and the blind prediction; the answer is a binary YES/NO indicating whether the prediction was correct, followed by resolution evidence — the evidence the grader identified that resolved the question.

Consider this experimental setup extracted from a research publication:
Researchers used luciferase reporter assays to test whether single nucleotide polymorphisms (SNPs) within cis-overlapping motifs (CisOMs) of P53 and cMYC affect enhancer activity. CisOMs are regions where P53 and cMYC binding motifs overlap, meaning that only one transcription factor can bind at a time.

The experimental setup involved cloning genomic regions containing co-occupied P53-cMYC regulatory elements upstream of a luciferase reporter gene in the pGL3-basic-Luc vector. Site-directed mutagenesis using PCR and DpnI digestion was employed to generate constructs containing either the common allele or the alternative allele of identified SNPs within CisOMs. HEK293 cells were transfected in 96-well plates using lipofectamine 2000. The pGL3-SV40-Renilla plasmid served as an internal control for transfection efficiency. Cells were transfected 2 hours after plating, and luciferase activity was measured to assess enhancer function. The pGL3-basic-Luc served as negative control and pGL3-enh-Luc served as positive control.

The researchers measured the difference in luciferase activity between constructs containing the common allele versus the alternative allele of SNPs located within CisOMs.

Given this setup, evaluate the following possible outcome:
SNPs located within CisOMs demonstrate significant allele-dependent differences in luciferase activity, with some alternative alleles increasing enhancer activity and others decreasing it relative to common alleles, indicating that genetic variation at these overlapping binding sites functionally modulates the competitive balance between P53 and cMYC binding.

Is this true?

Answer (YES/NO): NO